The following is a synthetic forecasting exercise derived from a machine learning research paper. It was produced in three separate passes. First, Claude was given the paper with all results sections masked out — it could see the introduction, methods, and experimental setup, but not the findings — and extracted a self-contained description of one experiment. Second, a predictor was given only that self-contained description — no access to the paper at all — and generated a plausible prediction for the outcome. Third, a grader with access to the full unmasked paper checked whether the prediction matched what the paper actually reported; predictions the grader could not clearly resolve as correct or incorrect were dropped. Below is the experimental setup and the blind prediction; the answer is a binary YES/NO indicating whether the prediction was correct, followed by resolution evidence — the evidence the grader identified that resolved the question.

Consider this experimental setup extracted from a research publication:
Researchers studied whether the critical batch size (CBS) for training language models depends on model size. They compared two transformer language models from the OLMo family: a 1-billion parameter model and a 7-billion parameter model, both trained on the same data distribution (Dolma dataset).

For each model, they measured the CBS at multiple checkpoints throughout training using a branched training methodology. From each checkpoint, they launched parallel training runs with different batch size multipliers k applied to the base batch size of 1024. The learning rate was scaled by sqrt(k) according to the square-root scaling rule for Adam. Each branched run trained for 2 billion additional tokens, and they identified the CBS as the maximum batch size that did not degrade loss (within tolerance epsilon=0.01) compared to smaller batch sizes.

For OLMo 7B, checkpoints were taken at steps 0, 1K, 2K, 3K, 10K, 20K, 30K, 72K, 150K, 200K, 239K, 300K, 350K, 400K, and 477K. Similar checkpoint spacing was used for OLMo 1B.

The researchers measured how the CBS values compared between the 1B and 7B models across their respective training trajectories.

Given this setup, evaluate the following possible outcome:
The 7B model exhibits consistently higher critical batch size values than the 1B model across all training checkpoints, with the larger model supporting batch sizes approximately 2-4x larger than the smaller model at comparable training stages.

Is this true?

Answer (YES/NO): NO